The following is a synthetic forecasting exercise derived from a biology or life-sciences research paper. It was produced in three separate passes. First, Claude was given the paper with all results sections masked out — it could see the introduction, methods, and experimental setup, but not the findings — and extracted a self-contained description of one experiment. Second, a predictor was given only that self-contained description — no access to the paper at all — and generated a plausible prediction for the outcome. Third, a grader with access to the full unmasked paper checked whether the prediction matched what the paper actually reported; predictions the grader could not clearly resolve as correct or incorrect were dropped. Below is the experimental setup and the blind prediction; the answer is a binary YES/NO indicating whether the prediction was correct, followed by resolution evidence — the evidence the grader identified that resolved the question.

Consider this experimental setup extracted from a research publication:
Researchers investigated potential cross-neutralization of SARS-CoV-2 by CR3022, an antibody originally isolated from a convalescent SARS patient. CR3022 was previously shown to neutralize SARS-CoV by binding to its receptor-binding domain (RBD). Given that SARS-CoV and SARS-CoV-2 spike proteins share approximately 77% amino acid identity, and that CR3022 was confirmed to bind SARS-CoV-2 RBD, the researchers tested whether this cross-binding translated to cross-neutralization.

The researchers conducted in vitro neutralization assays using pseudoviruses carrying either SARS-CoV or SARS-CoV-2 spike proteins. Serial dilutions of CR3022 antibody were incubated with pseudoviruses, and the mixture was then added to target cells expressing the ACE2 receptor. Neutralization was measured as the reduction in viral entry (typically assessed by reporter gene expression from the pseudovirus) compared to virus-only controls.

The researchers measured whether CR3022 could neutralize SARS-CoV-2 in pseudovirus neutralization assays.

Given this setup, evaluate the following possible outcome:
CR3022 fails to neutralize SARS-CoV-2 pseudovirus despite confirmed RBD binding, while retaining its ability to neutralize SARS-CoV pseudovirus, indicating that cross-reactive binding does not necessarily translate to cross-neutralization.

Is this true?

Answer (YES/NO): YES